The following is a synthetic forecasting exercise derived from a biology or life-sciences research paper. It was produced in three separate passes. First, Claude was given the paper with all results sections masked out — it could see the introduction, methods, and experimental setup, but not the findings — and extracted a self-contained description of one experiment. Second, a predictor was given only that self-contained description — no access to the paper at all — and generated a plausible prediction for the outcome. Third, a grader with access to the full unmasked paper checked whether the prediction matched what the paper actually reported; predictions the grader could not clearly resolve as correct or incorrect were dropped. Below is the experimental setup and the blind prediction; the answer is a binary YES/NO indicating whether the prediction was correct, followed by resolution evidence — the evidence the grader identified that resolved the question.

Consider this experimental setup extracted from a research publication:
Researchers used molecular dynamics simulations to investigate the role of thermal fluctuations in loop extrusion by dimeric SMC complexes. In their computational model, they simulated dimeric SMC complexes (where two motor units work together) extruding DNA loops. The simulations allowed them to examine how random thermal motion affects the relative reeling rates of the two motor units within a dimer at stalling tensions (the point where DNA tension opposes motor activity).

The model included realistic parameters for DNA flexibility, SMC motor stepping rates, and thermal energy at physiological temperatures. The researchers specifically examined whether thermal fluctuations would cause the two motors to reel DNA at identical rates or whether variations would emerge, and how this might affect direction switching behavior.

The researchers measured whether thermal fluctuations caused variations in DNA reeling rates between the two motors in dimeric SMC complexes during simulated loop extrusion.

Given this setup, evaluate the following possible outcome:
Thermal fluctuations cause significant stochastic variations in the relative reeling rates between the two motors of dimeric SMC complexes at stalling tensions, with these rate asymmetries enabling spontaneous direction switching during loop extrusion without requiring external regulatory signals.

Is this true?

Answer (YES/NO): YES